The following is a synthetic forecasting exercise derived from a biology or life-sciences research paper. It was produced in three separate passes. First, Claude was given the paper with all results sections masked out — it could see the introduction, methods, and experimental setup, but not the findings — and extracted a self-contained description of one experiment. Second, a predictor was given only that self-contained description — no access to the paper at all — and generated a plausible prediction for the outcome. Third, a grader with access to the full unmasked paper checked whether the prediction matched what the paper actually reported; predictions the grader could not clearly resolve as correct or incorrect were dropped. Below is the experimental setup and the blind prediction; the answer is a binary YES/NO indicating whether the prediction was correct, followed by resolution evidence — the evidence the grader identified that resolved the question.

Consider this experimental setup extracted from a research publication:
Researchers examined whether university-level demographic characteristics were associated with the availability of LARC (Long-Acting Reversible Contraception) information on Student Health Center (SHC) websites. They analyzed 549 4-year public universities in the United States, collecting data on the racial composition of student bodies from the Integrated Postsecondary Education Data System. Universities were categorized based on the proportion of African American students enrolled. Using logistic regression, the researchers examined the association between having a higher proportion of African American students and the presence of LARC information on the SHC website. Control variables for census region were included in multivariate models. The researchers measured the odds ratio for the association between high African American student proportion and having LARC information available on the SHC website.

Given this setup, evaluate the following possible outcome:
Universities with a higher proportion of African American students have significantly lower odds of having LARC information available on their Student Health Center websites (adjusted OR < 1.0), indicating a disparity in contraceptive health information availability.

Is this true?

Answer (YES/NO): NO